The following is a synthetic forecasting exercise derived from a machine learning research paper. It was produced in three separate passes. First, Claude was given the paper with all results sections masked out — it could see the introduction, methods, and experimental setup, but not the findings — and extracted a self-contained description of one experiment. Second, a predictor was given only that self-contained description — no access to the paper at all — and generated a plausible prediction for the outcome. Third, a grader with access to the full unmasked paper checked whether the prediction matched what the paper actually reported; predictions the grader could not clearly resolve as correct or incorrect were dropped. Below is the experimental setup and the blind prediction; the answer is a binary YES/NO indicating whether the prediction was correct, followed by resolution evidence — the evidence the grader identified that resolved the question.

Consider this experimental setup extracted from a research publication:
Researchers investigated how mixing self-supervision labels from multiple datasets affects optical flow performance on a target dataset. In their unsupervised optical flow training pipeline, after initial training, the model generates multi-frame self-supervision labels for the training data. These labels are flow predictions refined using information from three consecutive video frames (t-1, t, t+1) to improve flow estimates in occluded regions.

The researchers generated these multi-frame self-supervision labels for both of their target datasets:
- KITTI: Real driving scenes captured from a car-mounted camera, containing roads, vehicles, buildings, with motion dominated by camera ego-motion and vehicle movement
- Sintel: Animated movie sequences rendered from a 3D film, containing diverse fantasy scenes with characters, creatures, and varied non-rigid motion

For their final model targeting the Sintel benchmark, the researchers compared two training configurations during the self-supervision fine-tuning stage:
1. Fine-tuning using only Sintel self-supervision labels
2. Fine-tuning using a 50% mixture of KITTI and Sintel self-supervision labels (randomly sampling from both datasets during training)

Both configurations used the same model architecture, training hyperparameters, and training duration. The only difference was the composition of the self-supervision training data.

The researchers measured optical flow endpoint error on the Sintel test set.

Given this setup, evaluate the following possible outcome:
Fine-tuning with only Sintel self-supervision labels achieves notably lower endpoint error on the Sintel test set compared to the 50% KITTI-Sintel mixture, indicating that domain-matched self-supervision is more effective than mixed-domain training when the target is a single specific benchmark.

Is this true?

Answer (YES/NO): NO